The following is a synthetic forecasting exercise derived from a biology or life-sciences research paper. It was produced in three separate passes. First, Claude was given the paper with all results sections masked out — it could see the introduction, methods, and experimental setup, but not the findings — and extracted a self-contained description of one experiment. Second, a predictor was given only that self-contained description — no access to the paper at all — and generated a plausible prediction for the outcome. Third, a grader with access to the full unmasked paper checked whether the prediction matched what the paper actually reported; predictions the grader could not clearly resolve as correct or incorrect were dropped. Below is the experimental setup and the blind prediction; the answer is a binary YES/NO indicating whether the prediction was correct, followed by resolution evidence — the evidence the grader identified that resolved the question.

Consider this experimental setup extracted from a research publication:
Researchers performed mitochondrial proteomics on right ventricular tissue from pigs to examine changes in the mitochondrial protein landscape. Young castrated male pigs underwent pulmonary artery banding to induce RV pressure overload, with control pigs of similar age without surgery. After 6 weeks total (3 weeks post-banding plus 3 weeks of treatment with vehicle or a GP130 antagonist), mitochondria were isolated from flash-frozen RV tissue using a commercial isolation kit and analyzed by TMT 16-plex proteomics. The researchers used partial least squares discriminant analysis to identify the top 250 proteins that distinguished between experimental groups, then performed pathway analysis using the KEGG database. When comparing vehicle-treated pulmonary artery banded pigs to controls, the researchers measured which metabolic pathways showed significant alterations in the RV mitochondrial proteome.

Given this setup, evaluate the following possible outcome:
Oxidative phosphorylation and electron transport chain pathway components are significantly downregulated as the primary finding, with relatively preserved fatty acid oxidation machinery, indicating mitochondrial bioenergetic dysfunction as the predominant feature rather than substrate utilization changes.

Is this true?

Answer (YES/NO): NO